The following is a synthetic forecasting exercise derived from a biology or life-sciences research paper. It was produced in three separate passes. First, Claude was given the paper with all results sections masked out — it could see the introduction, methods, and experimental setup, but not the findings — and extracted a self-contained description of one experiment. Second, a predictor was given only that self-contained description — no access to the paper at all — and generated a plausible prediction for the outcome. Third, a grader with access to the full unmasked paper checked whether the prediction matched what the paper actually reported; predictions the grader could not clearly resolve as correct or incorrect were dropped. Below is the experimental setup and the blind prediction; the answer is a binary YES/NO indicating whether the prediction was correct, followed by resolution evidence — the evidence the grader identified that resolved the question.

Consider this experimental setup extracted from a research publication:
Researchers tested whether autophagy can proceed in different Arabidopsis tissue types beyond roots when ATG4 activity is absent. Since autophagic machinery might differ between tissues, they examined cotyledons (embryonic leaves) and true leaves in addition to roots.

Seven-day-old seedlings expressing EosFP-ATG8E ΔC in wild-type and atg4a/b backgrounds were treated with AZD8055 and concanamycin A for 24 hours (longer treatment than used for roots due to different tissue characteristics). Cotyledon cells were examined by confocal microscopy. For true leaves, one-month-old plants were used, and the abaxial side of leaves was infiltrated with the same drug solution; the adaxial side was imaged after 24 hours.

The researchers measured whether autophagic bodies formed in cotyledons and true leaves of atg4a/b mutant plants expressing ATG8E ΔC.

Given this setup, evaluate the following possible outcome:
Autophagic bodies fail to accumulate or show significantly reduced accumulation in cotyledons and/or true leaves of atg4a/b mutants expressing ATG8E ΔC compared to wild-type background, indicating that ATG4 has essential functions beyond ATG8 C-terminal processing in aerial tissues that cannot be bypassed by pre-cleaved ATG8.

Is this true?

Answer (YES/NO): NO